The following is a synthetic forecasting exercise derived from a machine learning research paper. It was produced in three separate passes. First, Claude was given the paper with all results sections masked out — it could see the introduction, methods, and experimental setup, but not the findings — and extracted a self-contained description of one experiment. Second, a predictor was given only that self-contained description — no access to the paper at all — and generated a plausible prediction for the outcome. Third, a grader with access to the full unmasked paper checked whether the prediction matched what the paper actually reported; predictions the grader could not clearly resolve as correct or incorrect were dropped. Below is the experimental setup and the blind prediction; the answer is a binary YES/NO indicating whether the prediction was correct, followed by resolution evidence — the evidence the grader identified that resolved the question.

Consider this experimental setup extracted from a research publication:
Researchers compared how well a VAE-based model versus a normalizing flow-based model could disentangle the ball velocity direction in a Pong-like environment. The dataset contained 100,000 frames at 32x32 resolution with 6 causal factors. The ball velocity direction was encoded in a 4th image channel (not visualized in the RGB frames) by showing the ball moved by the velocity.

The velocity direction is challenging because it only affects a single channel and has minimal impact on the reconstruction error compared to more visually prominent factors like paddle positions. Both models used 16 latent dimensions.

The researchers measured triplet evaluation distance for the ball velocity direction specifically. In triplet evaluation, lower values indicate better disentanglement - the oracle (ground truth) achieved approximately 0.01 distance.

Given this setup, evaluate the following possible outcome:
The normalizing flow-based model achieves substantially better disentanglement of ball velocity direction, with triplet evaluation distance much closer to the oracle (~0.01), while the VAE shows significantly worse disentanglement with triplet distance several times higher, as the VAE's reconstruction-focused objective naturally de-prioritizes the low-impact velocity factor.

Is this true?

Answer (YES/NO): NO